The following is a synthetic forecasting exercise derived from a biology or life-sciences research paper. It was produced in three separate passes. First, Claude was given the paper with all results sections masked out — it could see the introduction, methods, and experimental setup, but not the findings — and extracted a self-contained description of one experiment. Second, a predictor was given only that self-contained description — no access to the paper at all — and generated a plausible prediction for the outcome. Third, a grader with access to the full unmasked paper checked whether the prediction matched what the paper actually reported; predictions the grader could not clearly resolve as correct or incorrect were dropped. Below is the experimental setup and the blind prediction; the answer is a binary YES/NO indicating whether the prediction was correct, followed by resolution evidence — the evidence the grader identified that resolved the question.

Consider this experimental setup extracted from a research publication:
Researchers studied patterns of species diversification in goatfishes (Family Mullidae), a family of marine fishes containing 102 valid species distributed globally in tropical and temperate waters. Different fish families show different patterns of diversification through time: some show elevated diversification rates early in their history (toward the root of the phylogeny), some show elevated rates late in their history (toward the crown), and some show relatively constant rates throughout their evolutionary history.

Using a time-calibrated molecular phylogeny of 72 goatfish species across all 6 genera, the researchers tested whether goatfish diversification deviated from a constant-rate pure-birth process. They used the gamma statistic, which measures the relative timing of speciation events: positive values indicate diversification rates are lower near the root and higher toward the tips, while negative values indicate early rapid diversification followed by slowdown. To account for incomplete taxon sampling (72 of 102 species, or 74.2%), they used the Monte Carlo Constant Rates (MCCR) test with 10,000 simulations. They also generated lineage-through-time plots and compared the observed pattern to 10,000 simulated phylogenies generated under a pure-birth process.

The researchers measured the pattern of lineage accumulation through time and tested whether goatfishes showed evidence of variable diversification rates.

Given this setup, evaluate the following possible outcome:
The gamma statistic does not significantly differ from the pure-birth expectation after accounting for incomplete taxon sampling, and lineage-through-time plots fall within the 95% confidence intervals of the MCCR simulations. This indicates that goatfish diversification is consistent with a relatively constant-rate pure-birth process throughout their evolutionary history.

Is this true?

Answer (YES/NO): NO